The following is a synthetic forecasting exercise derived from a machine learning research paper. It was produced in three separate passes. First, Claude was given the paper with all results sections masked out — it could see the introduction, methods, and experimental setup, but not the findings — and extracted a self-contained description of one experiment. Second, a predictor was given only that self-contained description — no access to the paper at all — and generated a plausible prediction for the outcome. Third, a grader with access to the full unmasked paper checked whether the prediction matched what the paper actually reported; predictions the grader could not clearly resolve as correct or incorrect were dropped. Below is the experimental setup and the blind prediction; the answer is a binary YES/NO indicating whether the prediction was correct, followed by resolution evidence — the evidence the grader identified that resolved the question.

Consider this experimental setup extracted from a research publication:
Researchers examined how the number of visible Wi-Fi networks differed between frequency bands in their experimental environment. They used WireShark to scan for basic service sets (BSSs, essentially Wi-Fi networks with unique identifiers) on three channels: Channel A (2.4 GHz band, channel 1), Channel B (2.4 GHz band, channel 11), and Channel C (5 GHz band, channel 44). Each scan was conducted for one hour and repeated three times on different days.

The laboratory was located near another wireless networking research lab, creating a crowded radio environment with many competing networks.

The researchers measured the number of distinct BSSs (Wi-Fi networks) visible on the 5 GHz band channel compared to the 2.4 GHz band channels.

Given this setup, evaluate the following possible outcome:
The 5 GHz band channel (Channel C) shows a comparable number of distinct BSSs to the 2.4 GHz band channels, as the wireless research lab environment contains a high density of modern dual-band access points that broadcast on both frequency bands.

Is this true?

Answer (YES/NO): NO